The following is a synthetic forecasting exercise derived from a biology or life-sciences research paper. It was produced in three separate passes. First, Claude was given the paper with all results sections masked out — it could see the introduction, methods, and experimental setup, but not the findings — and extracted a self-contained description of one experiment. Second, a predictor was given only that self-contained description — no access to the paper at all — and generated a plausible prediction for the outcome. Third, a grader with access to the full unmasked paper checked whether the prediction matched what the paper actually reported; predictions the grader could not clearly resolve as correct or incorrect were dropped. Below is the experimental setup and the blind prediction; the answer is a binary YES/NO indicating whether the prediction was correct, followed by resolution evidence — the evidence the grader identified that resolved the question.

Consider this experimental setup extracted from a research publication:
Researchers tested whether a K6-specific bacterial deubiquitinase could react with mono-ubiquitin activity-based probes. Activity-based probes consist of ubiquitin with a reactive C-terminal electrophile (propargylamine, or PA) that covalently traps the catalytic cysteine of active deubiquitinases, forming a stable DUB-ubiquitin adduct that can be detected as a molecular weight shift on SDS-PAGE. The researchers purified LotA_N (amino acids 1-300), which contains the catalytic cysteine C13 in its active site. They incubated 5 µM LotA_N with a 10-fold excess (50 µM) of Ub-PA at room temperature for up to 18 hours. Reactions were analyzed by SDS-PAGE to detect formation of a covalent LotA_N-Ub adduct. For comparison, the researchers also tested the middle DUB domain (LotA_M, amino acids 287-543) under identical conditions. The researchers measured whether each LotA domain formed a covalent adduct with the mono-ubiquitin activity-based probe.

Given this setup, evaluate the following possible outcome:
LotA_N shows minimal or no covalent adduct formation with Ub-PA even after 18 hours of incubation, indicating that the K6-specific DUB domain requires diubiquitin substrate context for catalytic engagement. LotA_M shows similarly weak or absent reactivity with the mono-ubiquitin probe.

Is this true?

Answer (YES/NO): NO